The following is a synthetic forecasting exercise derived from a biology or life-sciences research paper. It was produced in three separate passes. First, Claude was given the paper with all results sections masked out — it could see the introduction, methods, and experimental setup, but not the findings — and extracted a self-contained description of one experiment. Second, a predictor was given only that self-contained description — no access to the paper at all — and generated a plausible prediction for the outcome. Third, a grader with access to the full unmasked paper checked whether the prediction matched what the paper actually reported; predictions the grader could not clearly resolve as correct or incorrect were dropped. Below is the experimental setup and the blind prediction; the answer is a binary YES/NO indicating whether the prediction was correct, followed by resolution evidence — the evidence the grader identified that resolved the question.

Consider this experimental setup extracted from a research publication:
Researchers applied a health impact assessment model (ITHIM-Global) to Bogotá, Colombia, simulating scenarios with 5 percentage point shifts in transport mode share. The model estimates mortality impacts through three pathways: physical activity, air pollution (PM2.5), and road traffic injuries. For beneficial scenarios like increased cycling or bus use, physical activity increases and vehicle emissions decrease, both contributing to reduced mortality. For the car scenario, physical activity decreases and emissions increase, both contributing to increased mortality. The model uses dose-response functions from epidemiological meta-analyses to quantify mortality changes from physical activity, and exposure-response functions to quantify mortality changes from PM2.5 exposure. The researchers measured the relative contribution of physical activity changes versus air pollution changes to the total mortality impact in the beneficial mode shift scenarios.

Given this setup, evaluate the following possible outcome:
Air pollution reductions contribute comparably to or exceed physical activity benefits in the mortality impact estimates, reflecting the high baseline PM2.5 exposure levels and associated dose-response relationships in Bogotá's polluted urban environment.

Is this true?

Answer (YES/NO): NO